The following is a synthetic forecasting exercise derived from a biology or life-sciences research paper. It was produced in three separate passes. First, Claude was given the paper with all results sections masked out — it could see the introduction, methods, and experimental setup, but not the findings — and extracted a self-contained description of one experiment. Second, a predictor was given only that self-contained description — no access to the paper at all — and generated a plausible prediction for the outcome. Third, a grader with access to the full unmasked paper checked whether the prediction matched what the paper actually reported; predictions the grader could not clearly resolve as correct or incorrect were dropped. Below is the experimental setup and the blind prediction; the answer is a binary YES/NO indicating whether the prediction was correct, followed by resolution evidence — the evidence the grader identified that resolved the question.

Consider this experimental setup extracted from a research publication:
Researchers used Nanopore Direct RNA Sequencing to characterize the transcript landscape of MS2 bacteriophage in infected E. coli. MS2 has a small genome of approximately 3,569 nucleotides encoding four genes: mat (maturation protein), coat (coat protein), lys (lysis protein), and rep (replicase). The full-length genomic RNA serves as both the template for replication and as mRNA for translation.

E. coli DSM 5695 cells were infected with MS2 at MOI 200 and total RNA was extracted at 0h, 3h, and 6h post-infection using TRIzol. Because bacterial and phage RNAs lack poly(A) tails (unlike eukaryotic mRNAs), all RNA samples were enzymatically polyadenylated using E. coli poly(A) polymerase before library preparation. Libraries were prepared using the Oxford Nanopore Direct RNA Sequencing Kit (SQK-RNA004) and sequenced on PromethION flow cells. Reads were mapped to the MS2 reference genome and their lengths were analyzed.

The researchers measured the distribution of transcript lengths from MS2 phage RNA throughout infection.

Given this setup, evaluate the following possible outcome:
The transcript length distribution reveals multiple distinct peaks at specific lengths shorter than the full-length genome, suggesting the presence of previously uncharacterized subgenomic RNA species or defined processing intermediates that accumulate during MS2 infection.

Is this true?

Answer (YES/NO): YES